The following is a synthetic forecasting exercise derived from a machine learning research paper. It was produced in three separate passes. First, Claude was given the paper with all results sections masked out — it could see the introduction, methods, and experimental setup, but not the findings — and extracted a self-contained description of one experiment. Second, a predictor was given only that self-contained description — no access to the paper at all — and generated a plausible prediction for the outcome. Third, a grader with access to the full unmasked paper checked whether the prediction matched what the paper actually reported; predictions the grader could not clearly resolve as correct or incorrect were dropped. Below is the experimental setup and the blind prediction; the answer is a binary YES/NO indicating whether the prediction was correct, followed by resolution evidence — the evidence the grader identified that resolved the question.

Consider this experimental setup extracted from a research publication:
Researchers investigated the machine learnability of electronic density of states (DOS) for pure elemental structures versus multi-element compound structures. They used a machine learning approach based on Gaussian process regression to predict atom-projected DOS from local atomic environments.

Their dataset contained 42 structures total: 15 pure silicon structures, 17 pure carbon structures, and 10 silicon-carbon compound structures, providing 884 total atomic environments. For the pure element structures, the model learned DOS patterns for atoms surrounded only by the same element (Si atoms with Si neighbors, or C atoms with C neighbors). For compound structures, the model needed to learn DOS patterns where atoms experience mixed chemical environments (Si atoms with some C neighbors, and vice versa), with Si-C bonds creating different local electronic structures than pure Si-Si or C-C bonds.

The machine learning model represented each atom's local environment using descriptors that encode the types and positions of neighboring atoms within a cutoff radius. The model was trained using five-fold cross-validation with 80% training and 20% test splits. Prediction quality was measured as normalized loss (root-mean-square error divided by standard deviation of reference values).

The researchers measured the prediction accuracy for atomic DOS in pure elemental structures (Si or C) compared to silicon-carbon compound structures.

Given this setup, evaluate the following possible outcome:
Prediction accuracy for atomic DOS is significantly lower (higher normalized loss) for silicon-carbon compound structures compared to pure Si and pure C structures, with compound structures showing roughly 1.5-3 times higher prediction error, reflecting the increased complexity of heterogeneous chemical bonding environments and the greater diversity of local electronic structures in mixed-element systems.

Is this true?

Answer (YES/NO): NO